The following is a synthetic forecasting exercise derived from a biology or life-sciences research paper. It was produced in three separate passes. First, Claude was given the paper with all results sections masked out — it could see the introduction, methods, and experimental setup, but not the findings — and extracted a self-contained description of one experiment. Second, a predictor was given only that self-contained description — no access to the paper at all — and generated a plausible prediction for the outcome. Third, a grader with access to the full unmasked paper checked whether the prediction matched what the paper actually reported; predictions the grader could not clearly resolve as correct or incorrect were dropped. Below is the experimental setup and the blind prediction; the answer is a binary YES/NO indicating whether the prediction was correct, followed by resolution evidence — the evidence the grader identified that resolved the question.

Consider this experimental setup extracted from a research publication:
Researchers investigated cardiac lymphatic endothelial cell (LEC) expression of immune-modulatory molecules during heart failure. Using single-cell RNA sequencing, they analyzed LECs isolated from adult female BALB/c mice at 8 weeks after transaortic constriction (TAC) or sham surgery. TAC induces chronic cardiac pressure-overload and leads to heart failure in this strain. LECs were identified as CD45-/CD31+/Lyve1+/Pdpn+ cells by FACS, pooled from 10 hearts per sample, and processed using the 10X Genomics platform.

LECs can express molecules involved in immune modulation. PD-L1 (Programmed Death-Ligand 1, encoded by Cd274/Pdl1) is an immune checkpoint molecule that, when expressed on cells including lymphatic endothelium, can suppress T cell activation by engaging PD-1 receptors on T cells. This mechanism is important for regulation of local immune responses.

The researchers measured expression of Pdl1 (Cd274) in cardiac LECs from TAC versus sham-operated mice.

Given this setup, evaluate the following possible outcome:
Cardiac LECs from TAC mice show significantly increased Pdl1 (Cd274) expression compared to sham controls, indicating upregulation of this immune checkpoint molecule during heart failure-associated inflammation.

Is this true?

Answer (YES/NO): NO